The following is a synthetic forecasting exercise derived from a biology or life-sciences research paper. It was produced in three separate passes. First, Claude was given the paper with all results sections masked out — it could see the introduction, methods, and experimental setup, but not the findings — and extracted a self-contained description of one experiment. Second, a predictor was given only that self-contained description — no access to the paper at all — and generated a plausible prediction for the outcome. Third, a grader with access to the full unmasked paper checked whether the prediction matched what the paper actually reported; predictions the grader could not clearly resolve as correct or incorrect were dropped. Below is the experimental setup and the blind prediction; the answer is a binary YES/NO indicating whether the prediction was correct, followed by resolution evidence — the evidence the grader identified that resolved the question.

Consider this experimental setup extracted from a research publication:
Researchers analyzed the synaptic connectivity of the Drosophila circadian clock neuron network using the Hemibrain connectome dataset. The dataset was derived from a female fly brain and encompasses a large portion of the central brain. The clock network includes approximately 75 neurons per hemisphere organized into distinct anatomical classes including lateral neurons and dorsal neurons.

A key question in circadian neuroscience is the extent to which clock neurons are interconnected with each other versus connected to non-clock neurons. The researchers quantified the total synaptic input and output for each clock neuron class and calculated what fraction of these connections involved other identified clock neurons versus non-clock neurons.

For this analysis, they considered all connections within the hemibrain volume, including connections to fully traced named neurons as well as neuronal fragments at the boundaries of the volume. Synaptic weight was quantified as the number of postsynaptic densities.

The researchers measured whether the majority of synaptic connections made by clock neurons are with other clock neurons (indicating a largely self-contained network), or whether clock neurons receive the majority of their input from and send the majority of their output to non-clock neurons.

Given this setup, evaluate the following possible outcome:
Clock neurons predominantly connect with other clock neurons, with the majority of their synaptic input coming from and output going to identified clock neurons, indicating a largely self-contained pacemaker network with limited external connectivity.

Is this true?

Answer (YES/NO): NO